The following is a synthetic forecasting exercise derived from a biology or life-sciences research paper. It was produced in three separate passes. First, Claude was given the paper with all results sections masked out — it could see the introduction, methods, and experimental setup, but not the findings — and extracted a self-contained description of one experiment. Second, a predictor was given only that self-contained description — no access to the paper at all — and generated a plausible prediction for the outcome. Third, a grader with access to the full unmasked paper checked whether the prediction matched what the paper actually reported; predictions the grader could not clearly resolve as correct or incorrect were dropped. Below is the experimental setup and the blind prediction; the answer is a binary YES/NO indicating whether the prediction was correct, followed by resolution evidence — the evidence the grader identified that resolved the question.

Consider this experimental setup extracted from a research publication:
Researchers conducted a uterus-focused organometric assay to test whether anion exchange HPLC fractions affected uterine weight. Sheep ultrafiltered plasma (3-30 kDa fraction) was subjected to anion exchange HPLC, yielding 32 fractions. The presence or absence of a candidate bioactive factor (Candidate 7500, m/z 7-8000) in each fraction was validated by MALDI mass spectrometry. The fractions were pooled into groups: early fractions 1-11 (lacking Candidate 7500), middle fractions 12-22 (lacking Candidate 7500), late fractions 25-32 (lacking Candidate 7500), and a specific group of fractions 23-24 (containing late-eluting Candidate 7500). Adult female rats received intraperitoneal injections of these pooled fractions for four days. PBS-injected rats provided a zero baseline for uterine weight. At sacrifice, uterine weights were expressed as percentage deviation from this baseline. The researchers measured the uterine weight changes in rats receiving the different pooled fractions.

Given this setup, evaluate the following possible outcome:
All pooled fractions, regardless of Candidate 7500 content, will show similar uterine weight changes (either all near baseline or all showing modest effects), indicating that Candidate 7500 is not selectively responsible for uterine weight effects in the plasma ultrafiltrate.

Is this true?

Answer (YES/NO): NO